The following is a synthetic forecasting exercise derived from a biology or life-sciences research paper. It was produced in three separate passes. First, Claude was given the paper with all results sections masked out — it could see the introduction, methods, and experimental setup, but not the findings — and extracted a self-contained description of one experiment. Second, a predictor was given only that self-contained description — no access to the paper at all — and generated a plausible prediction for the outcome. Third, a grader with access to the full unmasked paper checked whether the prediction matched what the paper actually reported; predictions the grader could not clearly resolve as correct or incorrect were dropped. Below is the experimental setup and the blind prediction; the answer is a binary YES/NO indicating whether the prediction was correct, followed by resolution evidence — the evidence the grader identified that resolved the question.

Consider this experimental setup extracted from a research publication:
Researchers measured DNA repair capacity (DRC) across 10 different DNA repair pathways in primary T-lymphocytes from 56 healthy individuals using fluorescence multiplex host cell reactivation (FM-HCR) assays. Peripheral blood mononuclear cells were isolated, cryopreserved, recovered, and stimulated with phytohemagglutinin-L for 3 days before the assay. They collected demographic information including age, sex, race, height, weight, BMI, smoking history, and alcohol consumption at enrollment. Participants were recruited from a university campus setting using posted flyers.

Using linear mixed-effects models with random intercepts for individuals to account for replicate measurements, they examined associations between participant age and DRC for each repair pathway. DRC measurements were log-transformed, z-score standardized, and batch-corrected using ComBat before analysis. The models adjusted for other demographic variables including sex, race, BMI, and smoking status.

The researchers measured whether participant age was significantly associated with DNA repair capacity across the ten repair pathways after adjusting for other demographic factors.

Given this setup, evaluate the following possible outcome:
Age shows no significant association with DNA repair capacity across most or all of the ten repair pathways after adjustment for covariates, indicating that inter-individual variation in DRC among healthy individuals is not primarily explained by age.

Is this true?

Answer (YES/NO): NO